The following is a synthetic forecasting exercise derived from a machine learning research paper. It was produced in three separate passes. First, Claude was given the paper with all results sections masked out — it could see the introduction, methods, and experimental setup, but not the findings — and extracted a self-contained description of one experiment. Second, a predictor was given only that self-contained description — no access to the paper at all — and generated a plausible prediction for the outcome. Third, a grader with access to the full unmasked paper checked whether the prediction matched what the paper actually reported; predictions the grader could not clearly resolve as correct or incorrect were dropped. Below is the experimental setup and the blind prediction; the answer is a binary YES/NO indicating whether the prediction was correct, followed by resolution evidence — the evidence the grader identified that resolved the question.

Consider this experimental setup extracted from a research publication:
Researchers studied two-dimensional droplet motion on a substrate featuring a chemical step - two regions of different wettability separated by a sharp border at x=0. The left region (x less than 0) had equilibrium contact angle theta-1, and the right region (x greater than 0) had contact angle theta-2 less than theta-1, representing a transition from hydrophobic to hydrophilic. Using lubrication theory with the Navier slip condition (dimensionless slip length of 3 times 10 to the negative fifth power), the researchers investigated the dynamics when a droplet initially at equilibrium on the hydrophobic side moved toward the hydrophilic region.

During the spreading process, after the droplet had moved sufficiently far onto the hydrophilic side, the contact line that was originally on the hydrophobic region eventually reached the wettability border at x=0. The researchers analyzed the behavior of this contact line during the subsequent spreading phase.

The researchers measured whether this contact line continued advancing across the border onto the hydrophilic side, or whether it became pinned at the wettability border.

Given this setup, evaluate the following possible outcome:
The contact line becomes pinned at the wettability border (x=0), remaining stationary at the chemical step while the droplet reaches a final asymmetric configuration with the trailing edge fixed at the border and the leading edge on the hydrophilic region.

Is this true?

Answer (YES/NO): YES